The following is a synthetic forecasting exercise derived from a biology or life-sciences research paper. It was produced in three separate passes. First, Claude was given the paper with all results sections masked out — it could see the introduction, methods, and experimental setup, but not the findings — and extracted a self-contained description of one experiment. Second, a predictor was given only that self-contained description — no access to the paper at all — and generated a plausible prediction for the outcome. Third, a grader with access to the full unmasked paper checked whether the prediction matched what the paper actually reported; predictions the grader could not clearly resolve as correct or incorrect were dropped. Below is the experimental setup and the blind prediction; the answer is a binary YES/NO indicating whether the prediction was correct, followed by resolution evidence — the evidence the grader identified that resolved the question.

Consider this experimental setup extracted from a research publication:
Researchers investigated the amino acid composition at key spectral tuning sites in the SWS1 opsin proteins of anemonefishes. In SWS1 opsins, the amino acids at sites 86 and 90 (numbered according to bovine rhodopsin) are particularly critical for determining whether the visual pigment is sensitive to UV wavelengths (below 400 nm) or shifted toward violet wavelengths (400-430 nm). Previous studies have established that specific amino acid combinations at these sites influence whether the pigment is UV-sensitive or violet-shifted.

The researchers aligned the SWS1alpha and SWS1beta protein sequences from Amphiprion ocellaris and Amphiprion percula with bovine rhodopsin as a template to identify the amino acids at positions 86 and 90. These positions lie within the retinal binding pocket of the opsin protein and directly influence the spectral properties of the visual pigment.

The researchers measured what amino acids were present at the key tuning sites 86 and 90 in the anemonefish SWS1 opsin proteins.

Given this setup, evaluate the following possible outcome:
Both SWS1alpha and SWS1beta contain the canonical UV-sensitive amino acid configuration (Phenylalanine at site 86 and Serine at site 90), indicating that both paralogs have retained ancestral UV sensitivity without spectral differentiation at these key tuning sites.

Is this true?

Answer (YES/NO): YES